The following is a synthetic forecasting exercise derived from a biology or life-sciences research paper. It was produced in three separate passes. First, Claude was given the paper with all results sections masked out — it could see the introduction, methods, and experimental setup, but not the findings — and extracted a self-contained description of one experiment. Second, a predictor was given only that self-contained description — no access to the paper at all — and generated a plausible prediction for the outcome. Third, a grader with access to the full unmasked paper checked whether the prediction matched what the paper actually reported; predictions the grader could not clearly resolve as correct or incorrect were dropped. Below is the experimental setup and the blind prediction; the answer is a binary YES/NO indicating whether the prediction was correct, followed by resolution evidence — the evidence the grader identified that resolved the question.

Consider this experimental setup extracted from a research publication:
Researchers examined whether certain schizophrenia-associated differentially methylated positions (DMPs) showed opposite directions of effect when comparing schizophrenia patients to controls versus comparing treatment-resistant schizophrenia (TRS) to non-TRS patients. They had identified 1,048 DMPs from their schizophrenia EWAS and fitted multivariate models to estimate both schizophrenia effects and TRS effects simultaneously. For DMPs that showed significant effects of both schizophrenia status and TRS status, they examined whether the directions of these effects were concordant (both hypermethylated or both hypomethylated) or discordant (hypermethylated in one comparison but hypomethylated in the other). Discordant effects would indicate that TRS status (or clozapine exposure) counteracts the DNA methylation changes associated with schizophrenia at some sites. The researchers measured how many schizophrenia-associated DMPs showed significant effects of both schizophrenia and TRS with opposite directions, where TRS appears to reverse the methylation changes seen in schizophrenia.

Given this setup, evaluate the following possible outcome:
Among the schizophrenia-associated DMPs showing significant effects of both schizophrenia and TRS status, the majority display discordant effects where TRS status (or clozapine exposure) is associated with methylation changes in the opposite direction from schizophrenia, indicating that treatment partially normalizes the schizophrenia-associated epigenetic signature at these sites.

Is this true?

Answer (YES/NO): NO